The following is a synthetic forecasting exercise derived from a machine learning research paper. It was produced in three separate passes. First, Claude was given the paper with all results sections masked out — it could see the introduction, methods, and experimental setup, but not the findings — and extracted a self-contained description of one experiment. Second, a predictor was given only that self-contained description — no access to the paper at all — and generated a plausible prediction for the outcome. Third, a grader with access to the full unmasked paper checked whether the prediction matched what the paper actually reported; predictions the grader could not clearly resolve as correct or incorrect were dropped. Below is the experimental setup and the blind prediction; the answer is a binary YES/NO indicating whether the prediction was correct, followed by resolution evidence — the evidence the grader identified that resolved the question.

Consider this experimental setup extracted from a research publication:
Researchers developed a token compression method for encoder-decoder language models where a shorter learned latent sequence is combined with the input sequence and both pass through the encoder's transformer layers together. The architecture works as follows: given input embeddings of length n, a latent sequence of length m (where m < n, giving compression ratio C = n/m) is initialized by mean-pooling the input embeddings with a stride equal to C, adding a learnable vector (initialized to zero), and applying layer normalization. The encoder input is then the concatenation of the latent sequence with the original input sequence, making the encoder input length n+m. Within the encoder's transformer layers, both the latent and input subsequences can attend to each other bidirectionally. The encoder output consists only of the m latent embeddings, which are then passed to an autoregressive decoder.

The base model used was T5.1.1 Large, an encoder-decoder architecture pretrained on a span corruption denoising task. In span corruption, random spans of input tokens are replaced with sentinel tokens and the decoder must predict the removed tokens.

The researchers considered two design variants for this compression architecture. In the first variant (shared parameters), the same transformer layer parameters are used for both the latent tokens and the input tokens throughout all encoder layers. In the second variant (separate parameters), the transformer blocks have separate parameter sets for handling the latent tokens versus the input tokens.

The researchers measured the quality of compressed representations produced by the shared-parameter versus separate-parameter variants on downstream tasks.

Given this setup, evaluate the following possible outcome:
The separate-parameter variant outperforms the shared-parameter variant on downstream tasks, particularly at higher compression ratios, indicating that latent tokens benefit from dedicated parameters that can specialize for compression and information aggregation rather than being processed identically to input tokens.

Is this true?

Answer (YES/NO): NO